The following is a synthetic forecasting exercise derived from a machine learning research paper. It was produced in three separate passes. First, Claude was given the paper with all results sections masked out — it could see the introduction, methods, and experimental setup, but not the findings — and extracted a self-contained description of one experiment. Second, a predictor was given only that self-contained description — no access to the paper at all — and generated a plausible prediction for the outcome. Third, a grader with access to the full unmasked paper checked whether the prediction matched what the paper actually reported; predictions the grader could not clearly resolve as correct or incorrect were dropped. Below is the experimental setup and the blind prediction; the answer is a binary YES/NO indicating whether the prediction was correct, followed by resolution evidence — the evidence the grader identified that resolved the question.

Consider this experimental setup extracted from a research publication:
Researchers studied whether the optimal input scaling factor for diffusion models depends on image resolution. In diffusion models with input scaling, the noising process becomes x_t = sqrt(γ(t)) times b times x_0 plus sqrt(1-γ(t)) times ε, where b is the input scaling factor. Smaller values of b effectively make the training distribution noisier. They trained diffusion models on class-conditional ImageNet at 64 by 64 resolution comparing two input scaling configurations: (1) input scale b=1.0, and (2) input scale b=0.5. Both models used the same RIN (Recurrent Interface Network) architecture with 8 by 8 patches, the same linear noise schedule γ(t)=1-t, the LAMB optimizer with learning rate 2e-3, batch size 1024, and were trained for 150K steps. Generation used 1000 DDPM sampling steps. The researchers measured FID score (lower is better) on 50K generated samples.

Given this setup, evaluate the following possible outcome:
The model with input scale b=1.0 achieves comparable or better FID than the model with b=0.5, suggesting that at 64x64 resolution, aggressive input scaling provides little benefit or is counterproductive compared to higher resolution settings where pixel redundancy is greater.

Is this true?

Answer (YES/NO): YES